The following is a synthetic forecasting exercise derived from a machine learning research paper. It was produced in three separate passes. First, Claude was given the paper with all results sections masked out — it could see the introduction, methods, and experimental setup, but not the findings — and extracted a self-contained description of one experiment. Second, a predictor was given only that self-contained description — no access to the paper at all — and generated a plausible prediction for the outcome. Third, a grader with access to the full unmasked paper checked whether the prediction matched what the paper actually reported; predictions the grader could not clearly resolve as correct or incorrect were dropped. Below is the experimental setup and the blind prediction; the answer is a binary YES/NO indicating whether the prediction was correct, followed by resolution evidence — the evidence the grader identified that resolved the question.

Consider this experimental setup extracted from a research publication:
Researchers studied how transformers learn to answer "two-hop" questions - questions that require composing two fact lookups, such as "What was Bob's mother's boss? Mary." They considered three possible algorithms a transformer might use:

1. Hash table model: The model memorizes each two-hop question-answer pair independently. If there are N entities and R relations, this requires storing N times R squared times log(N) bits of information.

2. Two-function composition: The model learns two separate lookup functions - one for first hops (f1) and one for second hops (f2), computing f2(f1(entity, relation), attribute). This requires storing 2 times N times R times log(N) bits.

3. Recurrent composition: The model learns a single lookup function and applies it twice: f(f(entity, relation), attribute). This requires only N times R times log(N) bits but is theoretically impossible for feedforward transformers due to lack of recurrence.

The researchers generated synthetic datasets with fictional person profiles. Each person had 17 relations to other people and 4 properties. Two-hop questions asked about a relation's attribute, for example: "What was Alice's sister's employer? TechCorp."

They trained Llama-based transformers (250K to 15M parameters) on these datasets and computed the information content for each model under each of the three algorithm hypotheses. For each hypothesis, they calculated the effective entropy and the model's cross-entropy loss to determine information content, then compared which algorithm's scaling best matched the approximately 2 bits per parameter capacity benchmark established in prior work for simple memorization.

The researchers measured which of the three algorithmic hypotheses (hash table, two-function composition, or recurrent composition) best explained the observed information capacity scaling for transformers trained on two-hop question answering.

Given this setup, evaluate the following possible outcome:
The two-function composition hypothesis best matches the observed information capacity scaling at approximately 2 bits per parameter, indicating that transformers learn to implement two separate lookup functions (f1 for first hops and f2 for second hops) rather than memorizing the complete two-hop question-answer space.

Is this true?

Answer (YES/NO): YES